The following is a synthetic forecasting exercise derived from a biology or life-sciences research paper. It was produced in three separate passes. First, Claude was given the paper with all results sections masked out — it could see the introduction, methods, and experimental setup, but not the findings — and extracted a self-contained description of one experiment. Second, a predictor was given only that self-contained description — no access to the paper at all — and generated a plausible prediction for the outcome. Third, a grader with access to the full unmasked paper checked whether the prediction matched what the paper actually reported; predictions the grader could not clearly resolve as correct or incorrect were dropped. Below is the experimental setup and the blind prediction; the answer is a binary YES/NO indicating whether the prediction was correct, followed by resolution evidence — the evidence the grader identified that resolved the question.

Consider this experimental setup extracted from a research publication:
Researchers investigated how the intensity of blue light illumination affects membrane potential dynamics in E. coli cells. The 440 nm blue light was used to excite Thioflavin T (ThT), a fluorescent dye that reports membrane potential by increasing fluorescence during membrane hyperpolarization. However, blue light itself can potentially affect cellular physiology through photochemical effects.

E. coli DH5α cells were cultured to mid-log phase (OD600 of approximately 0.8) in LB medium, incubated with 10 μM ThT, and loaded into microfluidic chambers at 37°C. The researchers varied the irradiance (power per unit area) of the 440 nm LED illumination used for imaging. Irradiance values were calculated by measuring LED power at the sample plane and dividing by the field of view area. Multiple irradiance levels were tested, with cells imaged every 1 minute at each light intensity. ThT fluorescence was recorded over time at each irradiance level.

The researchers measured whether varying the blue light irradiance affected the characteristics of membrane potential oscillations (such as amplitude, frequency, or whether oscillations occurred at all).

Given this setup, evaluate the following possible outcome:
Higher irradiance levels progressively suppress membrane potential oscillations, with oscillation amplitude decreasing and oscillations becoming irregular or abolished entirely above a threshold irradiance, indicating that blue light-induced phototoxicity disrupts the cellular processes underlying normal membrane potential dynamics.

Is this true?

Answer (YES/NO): NO